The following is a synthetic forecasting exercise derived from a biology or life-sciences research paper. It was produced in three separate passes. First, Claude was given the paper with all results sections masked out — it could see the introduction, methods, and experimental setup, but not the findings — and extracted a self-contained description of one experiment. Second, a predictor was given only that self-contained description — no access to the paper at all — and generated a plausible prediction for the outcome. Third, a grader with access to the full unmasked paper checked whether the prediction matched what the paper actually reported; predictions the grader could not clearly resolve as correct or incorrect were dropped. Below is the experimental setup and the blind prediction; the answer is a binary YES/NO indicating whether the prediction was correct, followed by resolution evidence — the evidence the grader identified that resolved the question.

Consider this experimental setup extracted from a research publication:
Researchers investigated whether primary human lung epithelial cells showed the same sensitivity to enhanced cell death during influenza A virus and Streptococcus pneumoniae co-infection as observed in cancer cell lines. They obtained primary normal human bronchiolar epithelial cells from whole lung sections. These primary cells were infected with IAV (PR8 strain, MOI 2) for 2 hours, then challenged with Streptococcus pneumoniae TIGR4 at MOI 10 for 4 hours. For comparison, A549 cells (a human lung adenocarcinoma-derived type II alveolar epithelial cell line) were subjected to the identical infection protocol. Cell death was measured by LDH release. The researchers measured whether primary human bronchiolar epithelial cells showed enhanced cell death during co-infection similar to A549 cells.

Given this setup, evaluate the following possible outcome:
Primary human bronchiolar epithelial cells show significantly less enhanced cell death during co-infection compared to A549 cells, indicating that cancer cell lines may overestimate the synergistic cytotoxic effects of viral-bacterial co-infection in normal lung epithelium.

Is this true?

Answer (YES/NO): NO